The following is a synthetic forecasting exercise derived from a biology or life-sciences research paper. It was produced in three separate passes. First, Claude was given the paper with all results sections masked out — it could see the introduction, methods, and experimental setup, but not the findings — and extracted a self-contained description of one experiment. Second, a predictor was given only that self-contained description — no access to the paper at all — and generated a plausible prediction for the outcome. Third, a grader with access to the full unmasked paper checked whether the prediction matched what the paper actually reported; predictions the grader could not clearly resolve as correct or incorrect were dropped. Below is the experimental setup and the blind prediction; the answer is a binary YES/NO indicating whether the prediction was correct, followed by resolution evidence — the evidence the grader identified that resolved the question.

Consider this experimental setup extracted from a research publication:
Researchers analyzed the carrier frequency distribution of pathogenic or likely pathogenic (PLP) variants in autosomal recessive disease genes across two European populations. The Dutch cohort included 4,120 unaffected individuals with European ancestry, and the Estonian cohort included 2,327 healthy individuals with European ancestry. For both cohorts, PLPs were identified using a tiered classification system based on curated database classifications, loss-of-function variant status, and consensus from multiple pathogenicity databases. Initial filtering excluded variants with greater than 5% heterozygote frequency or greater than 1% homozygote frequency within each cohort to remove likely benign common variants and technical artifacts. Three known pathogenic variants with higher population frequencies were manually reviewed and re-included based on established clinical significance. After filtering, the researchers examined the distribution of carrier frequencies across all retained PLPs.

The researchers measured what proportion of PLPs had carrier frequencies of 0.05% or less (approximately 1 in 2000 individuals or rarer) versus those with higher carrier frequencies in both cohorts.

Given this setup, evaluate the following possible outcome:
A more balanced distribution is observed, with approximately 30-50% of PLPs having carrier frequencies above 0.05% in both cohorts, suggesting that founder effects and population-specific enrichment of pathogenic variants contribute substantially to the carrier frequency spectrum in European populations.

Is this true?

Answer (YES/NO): NO